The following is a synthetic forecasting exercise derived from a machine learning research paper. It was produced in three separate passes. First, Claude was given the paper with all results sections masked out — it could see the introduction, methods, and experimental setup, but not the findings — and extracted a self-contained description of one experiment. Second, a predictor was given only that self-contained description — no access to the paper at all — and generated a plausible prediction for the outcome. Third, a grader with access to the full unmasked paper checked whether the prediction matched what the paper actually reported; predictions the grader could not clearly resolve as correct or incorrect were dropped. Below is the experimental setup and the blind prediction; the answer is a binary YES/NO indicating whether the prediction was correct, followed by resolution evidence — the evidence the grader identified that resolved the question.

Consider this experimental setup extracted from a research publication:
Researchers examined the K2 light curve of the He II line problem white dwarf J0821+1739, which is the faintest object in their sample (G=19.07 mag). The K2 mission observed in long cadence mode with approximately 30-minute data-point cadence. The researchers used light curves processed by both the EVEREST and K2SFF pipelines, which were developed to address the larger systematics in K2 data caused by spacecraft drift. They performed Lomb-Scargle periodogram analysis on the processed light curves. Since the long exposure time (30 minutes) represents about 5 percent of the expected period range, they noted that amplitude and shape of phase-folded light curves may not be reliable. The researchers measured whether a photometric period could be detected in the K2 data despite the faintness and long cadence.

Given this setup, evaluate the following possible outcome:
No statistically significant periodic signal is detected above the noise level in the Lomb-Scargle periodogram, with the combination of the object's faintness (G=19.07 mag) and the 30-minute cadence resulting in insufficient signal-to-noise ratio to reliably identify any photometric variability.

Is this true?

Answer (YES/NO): NO